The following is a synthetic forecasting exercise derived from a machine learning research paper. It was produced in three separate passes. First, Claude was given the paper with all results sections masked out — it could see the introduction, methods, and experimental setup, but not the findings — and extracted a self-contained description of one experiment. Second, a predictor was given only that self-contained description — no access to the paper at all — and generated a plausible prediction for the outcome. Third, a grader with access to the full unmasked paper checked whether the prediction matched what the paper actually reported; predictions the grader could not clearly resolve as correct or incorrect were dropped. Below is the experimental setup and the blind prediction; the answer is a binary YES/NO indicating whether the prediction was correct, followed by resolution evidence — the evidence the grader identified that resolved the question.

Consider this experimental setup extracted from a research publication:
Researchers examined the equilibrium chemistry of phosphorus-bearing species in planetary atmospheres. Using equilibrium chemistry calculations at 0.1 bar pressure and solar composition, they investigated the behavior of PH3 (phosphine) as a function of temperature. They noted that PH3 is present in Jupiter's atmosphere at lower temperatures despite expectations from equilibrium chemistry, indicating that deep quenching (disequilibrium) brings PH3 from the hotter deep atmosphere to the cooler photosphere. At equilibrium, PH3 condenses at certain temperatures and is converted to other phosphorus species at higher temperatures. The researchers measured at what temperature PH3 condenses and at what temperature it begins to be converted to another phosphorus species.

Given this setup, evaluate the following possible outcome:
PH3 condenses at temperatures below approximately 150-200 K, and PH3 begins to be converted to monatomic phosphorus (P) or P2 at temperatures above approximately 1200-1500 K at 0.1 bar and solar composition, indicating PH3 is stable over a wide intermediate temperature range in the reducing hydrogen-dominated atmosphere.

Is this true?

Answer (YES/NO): NO